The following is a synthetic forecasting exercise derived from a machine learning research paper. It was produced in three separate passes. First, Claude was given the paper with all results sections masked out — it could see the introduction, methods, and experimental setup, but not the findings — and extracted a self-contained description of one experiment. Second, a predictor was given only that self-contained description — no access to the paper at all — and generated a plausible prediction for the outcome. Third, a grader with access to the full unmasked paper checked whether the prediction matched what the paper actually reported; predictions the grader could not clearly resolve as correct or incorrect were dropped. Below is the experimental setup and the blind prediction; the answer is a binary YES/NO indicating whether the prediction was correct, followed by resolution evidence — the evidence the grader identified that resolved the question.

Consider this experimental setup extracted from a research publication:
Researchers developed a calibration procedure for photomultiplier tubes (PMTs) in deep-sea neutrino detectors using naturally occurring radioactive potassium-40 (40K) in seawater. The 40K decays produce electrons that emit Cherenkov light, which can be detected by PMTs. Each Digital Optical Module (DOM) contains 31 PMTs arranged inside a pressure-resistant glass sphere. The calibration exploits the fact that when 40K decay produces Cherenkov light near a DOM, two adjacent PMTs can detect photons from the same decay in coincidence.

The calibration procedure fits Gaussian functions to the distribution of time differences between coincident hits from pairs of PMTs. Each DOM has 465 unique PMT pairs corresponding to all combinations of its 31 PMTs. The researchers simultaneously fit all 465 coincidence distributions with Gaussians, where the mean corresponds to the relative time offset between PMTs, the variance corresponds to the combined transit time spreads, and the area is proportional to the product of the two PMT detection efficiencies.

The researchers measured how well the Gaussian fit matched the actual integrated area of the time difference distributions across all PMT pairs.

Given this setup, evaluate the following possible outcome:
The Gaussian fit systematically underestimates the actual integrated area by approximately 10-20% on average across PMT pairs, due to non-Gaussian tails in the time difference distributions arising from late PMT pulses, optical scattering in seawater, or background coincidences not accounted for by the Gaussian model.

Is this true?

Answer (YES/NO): NO